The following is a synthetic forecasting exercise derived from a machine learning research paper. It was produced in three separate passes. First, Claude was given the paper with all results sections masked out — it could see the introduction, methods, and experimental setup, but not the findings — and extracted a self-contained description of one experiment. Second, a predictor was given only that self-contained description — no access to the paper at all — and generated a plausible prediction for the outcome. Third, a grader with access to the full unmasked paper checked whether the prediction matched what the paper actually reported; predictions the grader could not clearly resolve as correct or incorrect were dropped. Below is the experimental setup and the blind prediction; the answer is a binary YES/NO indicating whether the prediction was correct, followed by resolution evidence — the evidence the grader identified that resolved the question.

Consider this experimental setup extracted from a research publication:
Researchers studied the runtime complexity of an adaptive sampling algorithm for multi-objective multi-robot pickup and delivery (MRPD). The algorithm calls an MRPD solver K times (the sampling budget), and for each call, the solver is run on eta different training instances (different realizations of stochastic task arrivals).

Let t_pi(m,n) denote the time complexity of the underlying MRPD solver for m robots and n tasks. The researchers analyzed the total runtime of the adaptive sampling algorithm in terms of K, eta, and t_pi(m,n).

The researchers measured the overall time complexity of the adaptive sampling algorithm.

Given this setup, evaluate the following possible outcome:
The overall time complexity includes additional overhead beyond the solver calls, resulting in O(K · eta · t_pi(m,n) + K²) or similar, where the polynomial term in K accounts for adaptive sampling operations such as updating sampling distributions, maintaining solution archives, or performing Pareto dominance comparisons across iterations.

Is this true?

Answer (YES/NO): NO